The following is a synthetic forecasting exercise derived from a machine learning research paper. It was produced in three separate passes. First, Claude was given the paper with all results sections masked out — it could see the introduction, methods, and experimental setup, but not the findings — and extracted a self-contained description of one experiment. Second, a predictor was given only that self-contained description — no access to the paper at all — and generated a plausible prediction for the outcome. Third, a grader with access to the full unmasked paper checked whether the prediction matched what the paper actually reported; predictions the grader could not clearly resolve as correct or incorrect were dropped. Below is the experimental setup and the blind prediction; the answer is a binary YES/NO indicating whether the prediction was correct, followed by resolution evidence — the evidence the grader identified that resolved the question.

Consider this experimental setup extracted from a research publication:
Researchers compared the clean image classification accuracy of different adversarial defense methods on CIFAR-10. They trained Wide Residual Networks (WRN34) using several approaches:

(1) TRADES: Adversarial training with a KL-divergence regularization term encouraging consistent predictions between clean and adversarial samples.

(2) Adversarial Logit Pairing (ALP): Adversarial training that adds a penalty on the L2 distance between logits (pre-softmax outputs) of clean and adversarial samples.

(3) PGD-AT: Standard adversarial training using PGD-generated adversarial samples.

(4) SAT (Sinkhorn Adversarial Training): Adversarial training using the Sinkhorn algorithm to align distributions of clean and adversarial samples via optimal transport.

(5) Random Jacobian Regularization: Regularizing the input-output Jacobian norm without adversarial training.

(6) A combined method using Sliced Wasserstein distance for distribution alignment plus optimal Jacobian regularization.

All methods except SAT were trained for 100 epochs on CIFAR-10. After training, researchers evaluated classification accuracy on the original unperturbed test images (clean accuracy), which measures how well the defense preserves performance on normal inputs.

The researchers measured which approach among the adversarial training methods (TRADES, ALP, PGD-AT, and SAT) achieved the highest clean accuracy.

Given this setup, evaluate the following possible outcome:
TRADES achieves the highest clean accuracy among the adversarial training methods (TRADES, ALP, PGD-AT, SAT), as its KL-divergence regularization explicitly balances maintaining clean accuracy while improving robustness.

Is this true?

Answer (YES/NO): NO